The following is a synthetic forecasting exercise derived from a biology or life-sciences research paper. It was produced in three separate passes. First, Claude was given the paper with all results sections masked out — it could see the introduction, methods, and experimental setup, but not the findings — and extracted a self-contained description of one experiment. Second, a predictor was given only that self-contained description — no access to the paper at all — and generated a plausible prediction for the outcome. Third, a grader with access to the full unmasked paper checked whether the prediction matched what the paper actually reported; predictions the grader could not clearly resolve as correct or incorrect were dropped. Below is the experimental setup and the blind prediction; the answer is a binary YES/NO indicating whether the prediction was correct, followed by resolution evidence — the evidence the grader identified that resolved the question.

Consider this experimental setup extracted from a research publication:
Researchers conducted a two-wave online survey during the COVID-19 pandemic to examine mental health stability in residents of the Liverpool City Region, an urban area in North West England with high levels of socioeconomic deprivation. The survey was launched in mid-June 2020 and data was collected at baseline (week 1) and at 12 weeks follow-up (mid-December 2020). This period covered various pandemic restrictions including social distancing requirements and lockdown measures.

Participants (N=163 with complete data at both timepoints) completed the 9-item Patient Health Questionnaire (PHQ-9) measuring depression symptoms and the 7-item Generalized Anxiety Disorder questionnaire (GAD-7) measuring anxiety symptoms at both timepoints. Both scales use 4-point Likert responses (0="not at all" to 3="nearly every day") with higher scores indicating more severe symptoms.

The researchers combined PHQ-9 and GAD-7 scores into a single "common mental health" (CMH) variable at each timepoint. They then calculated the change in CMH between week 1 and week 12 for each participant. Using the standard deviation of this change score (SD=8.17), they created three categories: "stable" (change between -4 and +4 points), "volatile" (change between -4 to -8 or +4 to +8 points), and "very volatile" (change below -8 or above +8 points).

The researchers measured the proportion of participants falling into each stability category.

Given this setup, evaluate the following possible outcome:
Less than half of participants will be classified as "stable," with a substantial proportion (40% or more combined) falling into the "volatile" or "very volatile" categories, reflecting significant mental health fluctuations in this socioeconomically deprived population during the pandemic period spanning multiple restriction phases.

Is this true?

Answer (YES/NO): NO